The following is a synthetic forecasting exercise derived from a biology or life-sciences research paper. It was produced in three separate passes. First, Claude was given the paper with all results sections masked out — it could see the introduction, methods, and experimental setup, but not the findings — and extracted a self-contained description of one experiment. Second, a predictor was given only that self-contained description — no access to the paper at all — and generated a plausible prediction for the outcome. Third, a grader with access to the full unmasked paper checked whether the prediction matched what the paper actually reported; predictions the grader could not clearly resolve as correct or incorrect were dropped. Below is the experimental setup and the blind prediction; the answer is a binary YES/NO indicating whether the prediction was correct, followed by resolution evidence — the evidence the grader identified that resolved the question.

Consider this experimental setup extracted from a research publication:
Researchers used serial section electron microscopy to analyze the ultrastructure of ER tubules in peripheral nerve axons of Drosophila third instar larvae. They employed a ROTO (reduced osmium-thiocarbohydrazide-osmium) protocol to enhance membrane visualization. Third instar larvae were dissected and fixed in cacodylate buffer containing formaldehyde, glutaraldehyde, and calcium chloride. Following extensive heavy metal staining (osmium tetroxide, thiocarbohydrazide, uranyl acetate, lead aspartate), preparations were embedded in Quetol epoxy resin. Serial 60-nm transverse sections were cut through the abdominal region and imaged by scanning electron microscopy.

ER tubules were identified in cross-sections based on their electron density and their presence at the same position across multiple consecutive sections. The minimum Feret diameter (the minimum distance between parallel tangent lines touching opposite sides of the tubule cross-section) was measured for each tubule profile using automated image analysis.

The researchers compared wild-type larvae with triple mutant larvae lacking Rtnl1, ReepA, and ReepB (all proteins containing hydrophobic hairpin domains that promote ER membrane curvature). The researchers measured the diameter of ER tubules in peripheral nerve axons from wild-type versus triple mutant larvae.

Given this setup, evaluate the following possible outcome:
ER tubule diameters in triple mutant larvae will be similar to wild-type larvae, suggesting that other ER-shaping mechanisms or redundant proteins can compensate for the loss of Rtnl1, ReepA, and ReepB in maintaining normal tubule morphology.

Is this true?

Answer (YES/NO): NO